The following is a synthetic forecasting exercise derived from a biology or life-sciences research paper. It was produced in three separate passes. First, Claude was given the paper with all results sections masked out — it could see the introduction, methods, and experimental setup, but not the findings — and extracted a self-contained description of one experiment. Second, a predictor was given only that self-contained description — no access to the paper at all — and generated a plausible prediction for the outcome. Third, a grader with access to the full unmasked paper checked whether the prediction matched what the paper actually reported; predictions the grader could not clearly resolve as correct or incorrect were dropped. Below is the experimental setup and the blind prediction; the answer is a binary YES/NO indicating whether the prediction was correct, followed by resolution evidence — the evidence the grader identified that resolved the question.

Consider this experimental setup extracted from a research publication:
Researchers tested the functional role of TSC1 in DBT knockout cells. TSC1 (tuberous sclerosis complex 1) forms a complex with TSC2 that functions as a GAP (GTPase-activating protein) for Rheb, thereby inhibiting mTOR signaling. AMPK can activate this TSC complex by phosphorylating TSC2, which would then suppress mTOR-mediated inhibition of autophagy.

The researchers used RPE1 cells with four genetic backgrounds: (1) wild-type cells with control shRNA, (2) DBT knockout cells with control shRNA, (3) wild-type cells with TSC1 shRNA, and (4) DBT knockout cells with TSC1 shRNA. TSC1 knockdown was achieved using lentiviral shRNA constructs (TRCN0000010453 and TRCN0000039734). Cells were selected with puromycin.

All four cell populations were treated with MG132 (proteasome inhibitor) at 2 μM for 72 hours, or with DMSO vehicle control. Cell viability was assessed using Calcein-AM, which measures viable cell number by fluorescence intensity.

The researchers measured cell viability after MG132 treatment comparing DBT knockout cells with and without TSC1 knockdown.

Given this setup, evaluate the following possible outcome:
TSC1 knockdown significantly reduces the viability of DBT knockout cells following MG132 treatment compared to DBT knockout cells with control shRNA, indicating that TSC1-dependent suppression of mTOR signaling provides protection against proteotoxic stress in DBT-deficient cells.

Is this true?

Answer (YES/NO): YES